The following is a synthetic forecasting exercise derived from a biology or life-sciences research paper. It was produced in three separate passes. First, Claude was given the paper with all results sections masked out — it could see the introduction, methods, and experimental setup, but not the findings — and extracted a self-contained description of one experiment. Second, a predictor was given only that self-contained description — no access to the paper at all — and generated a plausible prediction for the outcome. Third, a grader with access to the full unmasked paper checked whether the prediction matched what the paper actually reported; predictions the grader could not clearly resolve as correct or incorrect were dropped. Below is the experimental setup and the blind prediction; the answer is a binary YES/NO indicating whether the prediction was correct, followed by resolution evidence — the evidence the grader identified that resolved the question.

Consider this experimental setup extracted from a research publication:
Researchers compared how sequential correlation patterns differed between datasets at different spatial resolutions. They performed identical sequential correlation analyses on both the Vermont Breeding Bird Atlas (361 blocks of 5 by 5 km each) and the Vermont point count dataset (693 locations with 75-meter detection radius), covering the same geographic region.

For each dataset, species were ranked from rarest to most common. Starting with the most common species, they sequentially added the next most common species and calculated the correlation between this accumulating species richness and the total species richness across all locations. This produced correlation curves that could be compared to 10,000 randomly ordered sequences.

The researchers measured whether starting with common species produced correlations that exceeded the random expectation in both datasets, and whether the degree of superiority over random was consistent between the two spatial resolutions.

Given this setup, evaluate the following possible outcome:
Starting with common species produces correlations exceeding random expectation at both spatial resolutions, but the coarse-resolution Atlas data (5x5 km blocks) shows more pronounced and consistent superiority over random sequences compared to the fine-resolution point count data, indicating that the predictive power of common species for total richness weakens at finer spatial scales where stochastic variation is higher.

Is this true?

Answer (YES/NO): NO